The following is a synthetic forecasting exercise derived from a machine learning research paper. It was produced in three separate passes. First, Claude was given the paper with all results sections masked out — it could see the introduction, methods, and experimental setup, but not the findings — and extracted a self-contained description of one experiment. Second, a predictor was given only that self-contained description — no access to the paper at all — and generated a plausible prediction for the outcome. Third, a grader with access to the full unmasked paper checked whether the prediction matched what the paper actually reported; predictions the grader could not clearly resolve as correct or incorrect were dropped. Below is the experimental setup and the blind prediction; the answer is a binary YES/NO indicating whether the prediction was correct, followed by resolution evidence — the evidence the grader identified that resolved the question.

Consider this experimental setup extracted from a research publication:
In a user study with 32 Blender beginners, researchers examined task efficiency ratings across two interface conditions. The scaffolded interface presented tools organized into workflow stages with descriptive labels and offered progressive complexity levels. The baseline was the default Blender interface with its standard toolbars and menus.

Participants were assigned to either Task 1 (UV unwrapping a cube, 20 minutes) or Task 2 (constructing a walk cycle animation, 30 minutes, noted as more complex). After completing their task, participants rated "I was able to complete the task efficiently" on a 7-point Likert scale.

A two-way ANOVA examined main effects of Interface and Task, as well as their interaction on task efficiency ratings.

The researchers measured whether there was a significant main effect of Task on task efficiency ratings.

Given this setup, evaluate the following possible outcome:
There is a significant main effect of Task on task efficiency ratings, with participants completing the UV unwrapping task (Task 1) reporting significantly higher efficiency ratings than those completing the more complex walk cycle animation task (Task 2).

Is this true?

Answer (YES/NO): NO